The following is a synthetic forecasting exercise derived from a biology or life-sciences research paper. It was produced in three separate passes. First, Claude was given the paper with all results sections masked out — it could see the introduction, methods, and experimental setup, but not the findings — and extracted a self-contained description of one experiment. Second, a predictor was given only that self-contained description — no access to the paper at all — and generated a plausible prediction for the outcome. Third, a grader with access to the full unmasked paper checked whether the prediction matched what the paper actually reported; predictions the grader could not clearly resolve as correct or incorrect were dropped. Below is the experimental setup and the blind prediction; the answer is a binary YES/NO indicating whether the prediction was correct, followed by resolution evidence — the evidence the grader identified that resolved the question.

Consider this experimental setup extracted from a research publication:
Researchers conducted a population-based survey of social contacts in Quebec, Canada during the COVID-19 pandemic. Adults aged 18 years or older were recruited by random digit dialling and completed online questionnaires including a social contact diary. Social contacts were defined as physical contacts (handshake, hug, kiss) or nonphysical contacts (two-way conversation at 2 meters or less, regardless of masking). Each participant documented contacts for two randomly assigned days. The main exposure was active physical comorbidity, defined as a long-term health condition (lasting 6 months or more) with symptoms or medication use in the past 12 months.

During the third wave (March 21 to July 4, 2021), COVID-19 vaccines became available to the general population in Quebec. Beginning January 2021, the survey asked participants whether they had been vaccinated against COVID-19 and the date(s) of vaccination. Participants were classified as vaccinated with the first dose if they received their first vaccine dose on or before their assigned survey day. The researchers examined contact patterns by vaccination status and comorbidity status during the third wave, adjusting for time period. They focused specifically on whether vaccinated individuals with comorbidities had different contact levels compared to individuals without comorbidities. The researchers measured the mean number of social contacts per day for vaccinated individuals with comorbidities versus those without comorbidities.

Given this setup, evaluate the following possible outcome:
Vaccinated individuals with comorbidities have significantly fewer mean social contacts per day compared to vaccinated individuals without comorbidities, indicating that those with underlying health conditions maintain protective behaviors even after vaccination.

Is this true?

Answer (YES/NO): NO